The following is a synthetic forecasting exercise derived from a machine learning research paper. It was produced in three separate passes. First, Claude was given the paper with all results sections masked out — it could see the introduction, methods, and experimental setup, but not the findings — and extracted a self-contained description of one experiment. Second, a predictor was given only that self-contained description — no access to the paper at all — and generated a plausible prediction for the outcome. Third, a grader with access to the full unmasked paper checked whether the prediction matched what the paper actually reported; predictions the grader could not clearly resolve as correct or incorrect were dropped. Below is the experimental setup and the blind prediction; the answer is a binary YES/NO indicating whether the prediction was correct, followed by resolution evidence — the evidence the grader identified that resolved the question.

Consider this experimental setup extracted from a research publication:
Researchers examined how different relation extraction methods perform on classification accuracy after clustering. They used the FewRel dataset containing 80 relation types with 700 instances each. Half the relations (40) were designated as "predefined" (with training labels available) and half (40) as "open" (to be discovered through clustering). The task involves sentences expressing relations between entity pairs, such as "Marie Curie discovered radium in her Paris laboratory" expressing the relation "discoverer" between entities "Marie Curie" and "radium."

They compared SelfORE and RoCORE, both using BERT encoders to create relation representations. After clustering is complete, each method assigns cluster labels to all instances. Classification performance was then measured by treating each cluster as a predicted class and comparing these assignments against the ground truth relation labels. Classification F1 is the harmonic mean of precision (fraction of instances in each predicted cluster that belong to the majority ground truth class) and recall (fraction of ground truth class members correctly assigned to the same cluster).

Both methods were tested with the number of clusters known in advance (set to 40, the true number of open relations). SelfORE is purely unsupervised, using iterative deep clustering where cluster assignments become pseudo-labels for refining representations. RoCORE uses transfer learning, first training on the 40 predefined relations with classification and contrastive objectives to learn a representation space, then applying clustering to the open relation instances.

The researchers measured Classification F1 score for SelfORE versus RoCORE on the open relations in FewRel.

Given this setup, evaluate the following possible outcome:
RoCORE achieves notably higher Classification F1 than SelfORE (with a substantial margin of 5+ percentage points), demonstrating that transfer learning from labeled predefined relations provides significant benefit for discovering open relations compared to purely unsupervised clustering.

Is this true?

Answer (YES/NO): YES